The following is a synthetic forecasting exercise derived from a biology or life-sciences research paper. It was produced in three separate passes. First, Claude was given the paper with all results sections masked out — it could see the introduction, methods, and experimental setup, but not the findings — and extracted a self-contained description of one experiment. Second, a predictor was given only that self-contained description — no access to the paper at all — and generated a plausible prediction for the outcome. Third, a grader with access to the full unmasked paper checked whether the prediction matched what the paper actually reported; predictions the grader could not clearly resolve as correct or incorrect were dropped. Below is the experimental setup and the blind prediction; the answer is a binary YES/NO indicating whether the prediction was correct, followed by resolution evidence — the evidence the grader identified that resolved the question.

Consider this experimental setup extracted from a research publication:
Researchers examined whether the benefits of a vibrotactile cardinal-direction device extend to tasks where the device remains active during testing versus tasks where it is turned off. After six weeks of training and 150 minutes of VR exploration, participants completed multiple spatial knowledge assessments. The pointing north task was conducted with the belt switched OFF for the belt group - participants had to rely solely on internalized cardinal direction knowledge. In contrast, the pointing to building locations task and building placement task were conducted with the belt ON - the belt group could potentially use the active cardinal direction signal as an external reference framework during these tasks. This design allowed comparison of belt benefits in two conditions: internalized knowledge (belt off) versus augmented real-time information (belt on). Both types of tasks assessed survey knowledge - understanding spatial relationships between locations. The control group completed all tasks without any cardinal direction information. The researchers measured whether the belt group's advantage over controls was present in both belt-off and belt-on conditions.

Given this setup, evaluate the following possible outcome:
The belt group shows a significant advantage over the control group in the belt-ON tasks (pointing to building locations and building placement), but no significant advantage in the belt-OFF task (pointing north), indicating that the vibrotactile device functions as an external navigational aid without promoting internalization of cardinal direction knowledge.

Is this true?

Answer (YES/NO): NO